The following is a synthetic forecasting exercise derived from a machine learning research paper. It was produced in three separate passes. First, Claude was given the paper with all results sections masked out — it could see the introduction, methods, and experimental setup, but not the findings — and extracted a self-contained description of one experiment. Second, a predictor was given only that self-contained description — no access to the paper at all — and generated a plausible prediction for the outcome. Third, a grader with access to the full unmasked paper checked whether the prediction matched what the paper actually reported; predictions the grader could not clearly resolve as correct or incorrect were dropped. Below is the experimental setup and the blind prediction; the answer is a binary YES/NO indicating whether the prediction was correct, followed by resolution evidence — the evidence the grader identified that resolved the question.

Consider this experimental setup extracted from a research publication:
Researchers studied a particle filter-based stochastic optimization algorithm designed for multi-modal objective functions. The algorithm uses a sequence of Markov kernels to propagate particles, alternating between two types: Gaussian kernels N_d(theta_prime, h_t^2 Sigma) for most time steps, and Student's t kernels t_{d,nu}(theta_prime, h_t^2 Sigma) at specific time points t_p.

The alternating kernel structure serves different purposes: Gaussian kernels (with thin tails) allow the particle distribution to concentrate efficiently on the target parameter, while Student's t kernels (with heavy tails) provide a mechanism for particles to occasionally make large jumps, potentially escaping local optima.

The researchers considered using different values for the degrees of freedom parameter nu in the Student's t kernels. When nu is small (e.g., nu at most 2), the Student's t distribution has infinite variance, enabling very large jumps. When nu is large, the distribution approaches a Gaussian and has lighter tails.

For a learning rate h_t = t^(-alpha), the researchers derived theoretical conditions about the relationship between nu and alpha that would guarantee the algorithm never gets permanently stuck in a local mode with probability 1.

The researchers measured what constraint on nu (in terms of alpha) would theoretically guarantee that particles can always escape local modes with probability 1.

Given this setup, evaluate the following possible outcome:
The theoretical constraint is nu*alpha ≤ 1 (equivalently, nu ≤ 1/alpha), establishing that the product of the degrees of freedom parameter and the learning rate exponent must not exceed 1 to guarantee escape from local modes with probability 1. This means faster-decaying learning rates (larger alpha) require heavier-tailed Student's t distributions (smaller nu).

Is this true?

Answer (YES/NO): YES